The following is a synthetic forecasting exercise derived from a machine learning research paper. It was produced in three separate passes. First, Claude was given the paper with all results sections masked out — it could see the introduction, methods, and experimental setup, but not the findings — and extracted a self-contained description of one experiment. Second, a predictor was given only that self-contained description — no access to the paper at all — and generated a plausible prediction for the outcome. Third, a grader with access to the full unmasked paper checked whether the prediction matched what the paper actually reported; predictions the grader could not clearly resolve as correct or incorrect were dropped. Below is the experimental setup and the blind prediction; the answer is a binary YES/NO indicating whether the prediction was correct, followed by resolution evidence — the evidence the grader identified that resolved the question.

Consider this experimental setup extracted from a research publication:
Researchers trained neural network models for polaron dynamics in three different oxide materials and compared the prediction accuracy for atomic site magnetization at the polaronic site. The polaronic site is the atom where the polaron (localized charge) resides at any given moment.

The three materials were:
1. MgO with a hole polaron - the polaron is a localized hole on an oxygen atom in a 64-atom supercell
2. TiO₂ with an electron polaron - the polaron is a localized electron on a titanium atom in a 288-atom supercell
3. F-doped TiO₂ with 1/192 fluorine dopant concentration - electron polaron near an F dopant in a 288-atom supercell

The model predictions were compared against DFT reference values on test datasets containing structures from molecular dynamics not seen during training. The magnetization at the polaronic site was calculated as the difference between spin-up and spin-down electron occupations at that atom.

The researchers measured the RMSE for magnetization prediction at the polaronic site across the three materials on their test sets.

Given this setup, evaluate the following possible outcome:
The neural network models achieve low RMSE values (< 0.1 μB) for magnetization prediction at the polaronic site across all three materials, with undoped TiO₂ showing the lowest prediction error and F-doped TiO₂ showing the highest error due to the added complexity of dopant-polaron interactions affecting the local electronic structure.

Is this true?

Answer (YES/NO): NO